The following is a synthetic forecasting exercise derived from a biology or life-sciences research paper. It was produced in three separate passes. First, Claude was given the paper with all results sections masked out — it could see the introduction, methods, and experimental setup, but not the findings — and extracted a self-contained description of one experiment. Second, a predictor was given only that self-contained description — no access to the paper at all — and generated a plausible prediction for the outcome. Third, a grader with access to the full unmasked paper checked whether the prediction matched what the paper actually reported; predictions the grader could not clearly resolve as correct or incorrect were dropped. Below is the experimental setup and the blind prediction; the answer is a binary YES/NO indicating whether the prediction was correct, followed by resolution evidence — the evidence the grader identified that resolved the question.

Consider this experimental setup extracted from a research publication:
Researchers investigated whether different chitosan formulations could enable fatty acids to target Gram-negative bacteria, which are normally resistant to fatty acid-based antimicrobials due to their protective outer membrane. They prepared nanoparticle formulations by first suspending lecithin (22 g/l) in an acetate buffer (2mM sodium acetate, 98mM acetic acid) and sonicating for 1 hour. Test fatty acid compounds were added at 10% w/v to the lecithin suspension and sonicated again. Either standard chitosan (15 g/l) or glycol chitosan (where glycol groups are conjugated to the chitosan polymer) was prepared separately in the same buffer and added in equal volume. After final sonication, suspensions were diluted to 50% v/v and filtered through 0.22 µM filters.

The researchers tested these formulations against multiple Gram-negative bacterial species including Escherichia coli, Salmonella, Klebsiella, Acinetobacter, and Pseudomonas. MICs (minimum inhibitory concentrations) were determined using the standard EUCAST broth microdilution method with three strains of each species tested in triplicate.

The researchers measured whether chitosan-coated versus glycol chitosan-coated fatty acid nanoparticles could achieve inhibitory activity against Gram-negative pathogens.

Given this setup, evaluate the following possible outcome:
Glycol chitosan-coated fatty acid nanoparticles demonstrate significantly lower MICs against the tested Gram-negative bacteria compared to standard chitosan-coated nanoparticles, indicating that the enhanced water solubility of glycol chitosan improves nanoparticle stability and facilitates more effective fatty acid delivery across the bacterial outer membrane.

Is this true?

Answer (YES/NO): YES